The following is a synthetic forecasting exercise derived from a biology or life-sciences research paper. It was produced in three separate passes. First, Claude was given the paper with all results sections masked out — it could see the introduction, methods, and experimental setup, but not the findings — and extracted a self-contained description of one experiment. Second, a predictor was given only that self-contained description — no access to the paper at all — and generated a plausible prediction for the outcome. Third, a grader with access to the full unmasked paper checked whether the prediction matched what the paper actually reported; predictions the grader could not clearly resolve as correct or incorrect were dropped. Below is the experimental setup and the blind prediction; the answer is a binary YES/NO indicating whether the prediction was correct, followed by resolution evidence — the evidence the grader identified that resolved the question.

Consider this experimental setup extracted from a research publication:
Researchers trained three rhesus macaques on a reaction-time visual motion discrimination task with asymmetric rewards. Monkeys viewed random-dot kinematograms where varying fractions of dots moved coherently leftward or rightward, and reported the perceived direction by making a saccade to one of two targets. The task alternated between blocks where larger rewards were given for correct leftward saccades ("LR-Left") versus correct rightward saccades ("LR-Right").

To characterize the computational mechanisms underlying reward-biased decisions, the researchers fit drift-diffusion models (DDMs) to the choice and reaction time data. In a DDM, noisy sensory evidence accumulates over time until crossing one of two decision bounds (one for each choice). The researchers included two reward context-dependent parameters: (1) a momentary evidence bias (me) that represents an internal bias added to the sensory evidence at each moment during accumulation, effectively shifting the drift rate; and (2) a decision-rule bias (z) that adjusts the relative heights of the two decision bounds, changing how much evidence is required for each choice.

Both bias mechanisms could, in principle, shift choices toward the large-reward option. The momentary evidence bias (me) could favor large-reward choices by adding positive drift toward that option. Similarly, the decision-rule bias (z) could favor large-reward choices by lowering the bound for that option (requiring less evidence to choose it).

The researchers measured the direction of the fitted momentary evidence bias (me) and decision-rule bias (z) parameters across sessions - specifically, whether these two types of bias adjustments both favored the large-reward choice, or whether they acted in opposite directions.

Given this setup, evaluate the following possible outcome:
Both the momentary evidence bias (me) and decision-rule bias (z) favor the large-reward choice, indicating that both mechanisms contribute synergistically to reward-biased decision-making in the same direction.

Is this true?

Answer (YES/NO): NO